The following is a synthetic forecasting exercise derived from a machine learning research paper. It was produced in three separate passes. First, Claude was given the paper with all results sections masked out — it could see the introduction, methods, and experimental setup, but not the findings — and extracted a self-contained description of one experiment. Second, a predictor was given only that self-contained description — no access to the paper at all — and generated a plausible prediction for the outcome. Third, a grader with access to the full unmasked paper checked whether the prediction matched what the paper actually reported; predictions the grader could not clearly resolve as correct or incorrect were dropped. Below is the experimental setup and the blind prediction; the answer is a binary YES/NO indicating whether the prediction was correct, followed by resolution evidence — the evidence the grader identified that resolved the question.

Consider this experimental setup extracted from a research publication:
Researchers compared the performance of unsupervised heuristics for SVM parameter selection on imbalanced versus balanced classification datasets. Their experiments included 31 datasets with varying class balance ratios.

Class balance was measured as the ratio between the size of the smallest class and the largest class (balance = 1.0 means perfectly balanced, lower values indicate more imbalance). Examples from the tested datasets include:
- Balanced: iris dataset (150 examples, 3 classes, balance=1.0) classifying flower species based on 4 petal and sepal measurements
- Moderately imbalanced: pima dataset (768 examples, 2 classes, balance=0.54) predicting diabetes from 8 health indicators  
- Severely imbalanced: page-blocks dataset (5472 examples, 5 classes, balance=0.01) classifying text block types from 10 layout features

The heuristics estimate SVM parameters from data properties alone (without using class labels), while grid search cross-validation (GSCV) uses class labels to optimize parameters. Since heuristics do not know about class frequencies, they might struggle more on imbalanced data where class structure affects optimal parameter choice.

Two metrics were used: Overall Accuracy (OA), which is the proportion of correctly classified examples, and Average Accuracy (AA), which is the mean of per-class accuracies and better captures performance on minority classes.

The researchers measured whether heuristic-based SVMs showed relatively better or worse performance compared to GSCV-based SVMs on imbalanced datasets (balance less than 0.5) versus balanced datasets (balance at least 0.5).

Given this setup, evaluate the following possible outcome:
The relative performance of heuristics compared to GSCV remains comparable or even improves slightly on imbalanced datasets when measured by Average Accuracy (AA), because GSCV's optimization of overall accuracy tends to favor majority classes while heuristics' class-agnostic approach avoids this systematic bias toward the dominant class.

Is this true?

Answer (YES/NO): YES